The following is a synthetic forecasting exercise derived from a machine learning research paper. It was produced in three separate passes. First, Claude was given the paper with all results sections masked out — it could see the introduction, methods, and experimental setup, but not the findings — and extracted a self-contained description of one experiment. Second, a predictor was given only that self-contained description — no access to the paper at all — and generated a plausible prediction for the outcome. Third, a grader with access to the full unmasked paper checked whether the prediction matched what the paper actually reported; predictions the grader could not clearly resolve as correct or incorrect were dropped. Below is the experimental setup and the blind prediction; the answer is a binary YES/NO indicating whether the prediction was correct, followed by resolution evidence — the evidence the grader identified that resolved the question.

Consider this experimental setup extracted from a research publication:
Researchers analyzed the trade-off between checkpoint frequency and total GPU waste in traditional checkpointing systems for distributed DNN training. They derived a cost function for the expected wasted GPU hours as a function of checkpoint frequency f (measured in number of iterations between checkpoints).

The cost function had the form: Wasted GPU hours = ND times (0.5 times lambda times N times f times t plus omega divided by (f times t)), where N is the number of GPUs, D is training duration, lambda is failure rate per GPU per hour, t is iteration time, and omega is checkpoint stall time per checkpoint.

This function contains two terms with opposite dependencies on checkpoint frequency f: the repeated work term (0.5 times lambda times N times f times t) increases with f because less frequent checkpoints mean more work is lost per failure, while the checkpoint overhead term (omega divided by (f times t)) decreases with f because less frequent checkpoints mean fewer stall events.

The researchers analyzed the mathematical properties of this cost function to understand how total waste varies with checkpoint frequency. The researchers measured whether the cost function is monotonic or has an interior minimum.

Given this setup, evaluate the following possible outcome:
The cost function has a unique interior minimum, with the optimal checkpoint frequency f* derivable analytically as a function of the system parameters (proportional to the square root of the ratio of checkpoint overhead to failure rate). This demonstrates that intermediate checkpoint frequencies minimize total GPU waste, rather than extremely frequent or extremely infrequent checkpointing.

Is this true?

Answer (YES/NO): YES